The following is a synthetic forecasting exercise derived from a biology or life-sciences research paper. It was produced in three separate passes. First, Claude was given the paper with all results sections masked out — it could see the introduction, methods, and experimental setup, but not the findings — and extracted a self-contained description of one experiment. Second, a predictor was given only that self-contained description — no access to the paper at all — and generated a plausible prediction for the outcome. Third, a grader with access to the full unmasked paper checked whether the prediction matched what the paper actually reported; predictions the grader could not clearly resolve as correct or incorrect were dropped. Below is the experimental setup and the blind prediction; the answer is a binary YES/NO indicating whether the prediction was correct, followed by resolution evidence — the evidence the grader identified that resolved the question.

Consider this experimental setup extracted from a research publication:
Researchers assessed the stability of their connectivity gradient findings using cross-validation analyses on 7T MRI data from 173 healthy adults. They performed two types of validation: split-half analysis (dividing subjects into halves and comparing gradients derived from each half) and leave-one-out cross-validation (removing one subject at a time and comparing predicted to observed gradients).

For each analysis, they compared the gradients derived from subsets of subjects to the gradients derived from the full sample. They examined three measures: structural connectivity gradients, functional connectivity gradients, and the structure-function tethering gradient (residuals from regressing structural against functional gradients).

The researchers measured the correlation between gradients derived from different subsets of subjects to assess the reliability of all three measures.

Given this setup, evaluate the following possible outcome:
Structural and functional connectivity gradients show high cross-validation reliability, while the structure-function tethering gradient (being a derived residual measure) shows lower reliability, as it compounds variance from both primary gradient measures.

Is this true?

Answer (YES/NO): NO